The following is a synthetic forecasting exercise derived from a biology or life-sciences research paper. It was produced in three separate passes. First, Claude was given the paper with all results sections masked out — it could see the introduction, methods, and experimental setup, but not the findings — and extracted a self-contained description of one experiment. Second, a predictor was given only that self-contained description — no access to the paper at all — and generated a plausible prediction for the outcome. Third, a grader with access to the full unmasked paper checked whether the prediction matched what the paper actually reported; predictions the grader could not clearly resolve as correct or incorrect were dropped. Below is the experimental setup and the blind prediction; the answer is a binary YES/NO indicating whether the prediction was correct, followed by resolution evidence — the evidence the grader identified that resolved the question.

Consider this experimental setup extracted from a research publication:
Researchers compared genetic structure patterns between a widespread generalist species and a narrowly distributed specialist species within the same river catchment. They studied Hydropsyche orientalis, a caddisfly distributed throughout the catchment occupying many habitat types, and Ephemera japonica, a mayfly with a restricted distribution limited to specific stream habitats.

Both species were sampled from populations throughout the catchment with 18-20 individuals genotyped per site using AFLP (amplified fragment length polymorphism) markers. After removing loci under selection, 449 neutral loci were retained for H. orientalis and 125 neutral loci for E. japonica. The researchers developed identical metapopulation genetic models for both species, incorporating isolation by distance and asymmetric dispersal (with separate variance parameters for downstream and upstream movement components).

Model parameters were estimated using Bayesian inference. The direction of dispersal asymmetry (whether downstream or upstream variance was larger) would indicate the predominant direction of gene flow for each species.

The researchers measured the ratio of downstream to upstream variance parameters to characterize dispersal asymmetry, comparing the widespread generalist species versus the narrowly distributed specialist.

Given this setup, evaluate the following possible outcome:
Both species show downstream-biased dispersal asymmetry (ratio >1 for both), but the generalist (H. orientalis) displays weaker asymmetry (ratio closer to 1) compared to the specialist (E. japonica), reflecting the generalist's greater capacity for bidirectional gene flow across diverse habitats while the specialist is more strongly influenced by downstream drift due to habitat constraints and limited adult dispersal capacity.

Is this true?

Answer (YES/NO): NO